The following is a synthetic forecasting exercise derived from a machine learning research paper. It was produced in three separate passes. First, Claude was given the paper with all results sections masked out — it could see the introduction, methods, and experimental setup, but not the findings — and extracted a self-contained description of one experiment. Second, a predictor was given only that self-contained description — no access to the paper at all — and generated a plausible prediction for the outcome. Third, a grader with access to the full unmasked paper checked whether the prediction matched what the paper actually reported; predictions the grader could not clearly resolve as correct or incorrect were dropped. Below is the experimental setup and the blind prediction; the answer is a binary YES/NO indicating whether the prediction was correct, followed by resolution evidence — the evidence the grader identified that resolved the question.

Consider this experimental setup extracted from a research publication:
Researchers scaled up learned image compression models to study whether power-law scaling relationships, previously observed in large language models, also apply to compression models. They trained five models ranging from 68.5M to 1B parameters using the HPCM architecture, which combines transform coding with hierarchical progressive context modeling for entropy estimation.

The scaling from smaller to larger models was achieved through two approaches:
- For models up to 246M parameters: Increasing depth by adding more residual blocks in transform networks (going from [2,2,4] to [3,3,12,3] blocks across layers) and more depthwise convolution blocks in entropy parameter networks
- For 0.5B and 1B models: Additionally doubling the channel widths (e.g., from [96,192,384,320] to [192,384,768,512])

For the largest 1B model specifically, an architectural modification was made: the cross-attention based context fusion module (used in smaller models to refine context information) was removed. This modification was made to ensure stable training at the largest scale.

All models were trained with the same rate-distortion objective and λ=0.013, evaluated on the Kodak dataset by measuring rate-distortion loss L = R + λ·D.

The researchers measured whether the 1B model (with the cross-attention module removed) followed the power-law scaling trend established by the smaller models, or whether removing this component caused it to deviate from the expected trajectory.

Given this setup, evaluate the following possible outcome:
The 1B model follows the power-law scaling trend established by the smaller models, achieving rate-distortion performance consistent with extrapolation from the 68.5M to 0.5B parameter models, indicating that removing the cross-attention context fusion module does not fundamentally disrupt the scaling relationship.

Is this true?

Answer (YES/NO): YES